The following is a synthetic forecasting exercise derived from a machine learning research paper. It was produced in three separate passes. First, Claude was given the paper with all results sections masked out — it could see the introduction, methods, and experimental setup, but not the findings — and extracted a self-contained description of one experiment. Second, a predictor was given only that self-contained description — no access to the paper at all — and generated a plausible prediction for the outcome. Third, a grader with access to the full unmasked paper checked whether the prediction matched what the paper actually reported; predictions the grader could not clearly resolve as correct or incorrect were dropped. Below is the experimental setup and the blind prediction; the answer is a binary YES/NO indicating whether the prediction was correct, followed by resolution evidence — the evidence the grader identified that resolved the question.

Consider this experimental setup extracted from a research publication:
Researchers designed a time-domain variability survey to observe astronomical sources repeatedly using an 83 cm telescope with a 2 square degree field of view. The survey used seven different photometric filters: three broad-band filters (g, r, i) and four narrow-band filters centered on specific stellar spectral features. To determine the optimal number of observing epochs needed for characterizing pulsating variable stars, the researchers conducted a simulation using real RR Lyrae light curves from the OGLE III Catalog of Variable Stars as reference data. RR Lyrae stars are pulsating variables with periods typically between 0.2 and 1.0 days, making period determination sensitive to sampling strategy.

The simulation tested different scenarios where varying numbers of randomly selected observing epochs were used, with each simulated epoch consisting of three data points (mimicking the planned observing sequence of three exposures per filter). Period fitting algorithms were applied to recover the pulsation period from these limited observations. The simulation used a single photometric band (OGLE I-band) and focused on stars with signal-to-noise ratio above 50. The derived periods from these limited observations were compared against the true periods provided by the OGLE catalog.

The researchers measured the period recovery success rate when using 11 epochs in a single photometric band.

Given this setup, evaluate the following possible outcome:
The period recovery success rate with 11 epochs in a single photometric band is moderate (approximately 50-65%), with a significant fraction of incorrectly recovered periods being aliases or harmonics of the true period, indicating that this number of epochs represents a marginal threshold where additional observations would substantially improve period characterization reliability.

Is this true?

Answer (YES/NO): NO